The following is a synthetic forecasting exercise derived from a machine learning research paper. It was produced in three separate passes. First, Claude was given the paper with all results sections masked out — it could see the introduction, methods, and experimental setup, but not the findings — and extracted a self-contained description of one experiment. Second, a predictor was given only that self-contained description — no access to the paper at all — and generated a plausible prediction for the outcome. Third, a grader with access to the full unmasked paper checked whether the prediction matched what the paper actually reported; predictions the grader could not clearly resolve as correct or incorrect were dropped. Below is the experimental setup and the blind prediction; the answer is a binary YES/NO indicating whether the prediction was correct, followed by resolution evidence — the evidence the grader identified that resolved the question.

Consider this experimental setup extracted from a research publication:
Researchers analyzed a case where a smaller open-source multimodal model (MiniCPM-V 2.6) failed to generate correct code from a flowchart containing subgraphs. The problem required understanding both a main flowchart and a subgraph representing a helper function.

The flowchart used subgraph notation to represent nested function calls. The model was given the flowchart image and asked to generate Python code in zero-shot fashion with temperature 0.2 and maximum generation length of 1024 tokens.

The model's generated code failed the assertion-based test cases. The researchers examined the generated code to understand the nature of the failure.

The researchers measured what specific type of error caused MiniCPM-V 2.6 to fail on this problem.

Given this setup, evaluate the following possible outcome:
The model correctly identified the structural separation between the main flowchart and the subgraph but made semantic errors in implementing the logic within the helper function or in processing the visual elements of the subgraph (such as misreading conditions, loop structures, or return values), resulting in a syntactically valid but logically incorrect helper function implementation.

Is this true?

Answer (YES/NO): NO